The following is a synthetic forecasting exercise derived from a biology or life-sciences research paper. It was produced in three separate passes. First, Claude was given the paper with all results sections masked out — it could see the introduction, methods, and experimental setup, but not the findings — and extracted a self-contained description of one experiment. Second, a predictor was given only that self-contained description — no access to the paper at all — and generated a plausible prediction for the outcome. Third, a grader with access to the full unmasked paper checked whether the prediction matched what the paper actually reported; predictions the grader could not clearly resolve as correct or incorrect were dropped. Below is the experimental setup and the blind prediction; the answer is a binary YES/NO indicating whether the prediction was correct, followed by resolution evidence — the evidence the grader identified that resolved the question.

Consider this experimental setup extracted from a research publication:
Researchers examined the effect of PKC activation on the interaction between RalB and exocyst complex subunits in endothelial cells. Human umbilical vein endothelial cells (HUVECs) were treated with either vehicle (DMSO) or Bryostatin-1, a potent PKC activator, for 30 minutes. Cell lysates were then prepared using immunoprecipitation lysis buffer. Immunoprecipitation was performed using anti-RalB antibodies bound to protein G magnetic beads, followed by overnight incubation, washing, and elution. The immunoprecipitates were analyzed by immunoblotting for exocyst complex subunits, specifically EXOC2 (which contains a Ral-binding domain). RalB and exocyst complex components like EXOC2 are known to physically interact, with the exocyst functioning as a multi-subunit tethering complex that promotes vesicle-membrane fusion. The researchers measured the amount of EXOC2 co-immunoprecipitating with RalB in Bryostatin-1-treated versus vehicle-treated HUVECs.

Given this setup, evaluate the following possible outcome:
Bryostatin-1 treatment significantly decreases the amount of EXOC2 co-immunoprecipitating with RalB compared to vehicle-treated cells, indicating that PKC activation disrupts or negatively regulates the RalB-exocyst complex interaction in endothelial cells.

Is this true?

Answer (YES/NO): NO